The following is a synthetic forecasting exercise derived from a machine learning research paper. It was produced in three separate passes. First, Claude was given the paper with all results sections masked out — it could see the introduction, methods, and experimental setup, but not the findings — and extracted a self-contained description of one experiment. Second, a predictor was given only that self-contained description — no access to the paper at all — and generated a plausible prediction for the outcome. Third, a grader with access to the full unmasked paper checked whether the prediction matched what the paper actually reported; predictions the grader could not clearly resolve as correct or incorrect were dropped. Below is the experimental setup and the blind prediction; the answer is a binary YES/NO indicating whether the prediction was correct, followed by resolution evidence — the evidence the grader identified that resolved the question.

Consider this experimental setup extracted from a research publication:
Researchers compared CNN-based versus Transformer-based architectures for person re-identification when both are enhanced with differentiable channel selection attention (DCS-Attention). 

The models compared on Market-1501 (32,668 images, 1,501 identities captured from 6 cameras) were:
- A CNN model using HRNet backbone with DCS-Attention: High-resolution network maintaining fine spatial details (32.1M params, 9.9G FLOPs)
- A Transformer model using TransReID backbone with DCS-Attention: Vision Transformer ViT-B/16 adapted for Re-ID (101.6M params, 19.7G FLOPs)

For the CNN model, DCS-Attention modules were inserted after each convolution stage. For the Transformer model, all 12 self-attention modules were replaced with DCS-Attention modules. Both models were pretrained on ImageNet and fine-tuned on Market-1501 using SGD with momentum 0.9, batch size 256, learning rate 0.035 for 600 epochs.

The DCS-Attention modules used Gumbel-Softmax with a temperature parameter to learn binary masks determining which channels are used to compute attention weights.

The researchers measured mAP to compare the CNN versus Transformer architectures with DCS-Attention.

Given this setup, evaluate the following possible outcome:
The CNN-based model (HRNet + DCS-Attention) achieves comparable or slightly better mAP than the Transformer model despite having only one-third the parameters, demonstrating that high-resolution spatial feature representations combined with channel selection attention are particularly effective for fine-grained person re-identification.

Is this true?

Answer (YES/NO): NO